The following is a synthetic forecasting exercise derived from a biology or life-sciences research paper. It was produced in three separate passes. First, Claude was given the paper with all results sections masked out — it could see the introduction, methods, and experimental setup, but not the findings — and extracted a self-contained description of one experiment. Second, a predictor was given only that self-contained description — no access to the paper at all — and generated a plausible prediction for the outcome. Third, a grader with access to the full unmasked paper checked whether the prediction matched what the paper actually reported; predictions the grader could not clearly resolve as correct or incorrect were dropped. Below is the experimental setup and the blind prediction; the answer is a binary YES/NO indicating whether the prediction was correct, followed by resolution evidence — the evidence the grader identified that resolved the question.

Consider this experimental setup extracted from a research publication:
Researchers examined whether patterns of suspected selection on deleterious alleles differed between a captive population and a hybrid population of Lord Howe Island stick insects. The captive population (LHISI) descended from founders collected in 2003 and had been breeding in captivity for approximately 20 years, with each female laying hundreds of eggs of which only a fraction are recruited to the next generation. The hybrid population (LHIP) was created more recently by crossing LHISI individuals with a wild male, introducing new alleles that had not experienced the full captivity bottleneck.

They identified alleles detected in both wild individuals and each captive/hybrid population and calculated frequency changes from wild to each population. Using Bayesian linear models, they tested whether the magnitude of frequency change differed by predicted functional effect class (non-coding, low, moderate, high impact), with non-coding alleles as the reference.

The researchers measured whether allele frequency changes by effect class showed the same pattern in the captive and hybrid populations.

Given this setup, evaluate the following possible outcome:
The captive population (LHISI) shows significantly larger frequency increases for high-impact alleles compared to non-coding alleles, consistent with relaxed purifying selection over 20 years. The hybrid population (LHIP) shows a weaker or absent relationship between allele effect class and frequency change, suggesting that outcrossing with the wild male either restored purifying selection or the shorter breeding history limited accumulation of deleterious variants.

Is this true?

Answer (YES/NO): NO